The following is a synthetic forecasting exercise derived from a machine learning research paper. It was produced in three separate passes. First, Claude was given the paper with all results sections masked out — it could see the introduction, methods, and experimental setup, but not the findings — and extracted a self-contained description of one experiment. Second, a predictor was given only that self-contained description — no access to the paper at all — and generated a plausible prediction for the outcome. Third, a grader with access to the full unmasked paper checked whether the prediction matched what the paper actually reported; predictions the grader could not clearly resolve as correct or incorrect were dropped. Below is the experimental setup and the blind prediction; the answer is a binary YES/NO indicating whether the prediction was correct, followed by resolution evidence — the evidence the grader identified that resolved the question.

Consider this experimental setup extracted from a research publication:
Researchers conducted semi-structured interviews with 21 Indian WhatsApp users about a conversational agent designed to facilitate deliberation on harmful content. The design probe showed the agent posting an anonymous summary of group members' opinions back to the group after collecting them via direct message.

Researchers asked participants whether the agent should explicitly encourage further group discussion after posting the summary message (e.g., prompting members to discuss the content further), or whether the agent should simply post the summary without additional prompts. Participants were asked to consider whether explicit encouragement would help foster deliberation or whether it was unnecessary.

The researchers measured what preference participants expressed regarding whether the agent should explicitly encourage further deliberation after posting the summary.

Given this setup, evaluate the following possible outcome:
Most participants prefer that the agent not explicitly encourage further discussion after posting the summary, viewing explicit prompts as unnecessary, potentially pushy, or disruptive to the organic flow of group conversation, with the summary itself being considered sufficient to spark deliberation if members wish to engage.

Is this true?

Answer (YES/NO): YES